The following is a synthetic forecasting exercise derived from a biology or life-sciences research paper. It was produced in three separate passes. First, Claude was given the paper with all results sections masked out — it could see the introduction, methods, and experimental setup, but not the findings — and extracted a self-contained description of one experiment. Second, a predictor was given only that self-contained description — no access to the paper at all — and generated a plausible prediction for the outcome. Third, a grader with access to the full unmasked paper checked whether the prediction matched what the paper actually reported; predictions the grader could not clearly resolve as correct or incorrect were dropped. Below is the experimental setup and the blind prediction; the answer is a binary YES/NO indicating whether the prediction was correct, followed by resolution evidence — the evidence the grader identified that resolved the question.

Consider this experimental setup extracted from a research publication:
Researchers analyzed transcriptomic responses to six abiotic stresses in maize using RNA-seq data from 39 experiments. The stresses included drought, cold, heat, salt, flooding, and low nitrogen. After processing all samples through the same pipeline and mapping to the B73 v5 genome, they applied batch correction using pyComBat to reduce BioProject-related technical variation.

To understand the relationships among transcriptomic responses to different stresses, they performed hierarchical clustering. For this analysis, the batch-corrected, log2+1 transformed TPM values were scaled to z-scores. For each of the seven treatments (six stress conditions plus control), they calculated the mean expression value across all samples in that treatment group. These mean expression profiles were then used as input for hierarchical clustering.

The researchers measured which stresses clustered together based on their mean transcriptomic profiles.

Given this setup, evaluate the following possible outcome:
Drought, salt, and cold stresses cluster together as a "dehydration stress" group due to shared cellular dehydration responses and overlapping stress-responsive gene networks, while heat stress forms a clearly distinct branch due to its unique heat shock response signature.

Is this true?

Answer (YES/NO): NO